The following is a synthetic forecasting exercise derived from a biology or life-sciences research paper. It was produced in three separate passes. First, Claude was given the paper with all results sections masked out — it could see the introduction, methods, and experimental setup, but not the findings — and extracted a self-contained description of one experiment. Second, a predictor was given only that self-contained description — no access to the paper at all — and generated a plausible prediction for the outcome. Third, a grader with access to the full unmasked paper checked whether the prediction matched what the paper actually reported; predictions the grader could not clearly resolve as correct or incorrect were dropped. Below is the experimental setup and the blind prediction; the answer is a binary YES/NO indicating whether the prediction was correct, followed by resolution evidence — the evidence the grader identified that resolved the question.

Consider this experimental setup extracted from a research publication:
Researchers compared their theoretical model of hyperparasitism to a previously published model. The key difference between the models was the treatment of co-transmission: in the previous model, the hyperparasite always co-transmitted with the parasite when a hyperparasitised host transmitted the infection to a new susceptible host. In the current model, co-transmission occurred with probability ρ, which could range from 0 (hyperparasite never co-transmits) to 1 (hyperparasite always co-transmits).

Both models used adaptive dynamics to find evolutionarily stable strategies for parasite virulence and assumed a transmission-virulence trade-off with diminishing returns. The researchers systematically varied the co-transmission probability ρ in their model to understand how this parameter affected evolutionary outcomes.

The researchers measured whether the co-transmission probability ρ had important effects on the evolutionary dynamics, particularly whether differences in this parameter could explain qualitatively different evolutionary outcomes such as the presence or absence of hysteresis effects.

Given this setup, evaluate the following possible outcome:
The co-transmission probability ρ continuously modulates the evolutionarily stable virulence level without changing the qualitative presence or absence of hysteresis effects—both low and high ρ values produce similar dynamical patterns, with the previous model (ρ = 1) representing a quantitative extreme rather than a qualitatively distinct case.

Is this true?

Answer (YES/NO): NO